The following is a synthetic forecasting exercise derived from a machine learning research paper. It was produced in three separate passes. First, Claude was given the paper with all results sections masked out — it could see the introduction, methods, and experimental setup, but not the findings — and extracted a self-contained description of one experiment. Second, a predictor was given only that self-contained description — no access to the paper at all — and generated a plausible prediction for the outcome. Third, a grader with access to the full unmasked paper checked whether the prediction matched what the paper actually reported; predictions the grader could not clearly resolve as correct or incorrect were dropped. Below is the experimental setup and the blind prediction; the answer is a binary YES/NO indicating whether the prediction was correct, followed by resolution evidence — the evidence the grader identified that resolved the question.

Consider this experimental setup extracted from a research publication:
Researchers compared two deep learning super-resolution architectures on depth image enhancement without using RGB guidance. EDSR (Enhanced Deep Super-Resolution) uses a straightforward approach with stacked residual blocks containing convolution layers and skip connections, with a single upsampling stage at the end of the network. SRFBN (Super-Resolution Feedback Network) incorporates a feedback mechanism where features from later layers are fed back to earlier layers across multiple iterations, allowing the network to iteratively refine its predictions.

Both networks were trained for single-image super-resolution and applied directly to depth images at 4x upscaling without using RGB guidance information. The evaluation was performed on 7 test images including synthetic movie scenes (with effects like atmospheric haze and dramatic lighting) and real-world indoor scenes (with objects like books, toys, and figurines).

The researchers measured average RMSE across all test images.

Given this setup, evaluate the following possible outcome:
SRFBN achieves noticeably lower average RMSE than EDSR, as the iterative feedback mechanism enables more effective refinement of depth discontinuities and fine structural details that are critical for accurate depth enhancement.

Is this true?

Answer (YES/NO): NO